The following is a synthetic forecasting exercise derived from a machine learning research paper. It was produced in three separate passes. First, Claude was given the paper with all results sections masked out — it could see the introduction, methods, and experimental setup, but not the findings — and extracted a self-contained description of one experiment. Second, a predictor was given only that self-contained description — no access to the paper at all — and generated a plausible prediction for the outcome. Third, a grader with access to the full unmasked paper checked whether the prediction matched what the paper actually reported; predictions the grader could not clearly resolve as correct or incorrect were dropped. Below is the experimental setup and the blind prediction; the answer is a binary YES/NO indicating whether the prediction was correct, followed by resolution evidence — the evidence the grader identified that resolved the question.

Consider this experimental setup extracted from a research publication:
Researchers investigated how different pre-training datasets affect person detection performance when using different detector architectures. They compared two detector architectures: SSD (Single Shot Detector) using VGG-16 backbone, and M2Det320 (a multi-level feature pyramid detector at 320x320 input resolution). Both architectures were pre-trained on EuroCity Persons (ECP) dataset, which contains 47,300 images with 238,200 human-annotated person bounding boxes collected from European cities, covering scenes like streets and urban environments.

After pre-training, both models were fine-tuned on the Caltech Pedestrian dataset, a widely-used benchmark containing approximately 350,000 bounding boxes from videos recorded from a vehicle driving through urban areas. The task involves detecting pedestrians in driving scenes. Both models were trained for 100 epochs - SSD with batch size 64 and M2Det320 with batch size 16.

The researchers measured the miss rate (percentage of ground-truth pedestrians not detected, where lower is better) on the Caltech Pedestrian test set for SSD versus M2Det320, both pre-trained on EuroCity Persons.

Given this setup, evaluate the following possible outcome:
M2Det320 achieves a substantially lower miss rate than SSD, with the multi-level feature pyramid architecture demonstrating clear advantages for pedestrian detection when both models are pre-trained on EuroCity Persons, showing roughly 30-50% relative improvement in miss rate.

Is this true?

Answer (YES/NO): NO